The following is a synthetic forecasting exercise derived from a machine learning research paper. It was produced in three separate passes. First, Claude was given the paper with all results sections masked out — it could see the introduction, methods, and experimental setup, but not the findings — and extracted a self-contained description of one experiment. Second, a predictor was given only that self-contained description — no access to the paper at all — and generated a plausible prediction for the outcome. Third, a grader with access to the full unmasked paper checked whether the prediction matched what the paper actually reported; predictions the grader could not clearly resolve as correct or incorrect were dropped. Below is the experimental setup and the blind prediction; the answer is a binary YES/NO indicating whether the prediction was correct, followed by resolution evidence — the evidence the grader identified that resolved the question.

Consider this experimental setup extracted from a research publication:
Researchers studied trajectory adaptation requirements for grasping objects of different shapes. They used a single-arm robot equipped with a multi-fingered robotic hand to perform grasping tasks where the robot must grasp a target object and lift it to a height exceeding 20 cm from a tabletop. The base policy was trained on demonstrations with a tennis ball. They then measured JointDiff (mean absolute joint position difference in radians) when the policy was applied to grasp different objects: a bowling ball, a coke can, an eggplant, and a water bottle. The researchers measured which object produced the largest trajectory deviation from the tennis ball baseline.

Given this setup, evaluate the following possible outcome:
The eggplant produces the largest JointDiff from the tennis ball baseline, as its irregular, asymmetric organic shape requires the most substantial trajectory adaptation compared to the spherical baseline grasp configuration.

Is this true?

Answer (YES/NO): NO